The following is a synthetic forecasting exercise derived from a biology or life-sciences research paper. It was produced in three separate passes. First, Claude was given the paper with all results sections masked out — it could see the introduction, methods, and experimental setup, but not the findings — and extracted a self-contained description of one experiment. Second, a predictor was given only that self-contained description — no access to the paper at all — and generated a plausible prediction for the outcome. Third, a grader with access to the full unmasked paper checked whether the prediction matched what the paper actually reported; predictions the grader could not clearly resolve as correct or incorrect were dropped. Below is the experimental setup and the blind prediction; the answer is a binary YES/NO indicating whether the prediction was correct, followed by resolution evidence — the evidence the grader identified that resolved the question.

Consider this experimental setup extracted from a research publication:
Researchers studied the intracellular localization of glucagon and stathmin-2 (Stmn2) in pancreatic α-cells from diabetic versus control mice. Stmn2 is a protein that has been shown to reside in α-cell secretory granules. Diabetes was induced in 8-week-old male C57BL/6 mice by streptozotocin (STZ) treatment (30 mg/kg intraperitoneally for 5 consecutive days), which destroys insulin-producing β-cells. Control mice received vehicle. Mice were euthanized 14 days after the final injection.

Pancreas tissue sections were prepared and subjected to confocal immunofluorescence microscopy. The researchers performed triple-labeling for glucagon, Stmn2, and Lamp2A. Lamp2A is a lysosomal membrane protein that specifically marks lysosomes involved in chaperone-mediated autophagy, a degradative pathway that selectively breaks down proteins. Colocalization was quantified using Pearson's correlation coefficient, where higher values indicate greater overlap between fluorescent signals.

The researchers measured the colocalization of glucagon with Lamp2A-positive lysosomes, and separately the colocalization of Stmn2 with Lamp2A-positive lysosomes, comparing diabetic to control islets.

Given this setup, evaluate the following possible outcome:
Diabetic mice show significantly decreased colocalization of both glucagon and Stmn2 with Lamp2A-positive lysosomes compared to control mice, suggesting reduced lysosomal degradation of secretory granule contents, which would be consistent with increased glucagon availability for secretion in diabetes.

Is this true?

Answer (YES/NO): YES